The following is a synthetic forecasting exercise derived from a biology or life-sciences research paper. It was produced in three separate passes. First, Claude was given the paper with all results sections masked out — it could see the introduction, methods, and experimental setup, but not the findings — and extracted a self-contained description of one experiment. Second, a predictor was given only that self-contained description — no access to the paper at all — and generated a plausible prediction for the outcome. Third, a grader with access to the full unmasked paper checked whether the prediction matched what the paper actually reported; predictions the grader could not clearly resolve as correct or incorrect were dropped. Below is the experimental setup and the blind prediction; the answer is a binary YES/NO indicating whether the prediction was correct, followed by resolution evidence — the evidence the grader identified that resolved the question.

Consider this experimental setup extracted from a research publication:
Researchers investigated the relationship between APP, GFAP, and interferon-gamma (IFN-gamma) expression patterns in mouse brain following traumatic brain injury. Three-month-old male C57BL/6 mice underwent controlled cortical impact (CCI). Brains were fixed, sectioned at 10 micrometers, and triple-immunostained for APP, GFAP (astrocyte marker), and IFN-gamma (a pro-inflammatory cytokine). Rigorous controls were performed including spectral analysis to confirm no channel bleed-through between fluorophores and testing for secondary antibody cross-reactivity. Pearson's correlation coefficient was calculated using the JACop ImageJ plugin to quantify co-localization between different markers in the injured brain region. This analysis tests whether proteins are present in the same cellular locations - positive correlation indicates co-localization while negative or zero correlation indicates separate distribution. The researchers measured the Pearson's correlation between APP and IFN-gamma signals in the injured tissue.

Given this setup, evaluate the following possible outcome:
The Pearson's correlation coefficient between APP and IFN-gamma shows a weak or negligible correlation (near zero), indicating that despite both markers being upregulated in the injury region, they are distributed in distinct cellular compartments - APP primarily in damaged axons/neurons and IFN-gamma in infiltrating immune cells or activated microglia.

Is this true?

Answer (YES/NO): NO